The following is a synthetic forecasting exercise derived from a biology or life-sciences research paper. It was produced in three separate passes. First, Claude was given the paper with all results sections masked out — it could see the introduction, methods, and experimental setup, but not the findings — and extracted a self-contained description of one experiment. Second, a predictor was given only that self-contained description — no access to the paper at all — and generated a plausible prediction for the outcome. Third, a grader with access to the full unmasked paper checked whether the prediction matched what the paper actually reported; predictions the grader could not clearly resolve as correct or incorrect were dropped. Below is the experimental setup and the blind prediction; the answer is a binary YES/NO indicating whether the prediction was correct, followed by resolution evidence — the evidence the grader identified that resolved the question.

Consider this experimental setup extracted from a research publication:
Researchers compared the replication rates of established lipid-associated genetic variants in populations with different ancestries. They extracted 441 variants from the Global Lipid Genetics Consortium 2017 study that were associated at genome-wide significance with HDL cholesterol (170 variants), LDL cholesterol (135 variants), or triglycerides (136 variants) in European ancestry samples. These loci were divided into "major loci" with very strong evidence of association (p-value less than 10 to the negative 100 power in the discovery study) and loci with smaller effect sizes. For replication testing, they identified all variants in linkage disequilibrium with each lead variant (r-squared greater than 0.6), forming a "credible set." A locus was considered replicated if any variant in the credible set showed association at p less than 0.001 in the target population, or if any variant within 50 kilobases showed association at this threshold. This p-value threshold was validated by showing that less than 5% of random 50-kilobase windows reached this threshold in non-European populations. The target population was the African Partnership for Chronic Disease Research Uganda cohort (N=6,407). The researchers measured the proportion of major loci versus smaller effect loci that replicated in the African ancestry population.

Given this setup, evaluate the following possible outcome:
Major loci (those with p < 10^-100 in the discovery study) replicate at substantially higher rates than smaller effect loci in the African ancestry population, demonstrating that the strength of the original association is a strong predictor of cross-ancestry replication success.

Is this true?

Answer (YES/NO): NO